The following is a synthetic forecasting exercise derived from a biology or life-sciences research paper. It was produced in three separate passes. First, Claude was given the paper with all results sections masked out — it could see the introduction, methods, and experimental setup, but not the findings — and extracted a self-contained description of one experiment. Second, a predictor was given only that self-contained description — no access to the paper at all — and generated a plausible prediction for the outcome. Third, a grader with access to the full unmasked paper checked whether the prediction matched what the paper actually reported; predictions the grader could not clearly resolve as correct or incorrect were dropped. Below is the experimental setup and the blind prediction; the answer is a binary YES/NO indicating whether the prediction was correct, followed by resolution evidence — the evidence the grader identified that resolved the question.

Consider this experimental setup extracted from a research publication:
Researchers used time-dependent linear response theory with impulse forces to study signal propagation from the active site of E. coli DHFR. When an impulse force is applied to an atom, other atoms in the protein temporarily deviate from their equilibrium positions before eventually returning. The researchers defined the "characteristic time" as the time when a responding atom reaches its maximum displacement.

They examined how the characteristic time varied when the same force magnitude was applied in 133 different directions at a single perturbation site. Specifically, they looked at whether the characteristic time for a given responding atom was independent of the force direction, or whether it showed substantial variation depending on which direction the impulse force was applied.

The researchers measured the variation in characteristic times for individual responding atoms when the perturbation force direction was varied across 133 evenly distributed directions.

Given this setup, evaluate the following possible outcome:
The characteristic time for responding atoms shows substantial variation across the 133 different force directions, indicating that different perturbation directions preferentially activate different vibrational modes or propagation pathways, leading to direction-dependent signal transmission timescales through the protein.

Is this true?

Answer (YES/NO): YES